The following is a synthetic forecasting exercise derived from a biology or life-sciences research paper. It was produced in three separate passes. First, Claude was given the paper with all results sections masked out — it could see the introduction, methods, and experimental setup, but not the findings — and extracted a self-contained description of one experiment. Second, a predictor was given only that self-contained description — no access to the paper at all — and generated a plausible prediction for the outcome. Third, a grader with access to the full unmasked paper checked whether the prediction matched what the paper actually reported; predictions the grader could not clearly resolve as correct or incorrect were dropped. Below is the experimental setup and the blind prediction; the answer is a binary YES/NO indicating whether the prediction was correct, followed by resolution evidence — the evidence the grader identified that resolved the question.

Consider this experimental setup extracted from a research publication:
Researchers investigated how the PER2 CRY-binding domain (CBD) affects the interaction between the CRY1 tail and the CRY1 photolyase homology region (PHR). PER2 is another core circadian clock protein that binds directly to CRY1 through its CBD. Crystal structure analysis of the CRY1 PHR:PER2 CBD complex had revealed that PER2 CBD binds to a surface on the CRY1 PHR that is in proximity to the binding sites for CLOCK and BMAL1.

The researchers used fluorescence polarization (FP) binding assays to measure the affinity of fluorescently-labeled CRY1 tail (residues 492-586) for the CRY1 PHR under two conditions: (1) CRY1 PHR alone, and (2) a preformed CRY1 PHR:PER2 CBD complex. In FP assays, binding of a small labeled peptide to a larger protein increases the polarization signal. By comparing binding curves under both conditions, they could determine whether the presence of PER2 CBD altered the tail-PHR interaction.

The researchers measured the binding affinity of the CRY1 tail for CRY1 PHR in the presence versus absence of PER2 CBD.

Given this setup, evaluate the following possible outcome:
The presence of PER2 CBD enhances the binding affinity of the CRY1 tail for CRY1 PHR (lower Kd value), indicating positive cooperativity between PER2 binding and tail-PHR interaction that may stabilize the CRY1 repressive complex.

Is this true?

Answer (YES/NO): NO